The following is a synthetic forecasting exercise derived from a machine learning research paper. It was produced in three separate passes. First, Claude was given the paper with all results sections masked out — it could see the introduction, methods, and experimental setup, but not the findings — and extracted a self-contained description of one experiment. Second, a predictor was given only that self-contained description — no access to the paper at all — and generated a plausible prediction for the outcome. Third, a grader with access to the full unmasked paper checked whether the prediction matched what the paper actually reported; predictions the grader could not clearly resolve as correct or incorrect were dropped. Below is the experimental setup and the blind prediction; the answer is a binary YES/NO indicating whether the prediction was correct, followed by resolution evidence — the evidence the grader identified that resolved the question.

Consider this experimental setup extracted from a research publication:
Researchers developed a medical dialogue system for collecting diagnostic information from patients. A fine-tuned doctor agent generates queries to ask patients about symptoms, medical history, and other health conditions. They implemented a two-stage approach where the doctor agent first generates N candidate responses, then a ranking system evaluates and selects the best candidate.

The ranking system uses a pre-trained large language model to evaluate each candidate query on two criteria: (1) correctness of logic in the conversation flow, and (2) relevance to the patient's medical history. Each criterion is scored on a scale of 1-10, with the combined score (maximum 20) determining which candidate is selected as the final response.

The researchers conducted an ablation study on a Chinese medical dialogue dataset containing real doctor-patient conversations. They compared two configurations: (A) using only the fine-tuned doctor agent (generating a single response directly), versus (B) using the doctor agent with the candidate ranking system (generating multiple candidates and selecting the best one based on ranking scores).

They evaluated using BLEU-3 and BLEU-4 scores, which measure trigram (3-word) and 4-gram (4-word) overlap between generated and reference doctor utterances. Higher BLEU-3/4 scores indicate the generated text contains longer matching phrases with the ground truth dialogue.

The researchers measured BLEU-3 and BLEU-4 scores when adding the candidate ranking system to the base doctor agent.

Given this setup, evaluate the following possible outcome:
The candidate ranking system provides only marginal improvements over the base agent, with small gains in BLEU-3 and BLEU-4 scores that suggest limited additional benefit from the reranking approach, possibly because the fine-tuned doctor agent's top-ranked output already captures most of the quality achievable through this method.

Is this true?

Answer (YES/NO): NO